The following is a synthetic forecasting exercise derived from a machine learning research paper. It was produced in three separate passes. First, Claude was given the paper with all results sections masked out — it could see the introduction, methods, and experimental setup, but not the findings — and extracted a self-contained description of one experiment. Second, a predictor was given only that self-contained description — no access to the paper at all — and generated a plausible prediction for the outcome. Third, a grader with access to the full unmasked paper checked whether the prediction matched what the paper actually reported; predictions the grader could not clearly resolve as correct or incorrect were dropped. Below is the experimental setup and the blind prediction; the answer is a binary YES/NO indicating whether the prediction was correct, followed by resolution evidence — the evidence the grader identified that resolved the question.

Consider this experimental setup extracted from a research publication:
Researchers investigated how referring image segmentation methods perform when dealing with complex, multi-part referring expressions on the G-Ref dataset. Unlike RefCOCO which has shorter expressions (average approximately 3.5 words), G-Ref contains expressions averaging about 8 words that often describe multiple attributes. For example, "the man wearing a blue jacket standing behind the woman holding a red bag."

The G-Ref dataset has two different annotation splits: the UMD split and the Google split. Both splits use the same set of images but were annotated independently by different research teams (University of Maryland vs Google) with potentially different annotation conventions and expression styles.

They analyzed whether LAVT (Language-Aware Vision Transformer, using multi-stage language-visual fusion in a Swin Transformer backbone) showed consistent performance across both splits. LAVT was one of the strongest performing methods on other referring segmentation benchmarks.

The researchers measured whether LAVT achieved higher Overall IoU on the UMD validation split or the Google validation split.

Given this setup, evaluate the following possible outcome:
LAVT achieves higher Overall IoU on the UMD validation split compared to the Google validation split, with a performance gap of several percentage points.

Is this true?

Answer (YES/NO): NO